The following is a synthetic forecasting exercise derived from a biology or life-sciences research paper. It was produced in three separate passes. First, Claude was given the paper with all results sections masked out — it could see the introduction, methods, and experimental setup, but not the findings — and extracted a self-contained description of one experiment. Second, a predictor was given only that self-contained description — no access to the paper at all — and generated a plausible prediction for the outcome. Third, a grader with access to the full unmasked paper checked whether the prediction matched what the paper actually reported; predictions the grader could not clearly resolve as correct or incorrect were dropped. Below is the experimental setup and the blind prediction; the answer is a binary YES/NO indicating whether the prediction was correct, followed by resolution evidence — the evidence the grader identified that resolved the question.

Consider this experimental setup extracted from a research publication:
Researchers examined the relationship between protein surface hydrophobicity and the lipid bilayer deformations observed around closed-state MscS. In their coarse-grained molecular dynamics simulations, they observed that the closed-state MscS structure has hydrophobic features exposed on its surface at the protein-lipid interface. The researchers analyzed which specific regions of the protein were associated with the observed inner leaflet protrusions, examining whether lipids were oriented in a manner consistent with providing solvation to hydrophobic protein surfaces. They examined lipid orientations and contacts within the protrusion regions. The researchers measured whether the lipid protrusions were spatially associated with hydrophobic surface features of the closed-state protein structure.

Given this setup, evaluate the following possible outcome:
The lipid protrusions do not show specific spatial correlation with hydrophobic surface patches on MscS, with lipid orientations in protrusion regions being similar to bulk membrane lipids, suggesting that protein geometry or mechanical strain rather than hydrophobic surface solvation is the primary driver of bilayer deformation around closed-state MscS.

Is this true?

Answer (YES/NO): NO